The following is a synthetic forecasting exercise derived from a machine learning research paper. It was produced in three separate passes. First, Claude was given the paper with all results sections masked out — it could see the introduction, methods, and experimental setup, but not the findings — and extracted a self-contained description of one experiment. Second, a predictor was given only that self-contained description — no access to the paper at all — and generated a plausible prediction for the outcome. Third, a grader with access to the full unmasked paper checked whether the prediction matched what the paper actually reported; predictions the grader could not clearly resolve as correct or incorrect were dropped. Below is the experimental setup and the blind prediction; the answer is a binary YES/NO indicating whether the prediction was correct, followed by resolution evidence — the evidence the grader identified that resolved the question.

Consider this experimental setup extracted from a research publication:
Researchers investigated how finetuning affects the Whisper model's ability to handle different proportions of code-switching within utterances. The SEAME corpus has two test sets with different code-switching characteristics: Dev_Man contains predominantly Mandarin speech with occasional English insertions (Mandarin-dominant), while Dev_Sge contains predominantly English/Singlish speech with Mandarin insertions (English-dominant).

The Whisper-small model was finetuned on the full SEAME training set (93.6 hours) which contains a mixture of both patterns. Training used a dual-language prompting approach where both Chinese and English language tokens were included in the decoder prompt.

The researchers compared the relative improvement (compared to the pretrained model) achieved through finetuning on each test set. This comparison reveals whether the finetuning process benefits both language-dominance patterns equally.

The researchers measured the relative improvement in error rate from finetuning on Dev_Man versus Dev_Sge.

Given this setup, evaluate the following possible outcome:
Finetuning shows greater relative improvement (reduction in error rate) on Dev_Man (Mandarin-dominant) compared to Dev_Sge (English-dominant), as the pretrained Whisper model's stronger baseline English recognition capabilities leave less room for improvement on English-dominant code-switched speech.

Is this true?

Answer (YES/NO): YES